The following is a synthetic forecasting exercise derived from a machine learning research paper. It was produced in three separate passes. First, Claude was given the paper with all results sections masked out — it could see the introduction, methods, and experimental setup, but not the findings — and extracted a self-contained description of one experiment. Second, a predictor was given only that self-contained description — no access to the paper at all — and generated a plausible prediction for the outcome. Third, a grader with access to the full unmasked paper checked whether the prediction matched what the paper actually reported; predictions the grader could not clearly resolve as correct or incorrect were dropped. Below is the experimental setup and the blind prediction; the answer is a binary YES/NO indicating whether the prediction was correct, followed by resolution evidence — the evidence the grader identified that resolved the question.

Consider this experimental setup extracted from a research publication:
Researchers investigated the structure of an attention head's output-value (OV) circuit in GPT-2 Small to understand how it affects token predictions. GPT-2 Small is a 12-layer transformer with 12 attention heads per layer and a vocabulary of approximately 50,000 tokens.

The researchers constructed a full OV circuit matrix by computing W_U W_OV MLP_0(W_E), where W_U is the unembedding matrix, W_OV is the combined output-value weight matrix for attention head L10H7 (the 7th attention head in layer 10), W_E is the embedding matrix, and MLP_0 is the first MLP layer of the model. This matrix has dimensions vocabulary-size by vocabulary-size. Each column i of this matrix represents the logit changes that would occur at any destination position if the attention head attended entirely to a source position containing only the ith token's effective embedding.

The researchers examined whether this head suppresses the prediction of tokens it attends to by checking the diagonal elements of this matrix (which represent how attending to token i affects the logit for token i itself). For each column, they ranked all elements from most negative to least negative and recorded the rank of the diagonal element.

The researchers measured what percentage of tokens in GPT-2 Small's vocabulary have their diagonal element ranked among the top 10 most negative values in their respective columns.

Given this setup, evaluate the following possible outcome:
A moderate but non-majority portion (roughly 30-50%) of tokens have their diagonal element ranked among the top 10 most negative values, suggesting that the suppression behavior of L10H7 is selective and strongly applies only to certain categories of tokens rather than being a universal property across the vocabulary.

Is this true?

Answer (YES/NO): NO